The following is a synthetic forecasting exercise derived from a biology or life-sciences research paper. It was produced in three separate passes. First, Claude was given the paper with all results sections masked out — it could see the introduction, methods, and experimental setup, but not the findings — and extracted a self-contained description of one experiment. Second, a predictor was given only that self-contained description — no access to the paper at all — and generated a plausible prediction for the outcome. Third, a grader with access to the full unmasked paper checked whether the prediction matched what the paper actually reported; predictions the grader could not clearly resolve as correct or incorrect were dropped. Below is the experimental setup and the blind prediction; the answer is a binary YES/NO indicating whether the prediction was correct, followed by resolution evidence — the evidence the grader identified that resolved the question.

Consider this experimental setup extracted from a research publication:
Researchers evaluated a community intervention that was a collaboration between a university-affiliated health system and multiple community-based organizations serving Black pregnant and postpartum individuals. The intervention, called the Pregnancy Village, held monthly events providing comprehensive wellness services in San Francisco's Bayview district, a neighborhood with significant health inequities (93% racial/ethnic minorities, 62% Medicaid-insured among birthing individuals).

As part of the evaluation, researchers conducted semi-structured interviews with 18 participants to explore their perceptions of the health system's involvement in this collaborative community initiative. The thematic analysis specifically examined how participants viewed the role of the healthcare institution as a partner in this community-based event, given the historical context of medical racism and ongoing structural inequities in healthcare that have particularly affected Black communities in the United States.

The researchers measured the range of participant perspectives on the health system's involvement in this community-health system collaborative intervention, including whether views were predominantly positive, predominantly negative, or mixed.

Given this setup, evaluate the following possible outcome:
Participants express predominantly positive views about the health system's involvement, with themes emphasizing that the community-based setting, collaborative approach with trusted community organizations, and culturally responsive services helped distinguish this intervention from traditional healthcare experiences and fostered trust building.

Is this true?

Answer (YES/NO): NO